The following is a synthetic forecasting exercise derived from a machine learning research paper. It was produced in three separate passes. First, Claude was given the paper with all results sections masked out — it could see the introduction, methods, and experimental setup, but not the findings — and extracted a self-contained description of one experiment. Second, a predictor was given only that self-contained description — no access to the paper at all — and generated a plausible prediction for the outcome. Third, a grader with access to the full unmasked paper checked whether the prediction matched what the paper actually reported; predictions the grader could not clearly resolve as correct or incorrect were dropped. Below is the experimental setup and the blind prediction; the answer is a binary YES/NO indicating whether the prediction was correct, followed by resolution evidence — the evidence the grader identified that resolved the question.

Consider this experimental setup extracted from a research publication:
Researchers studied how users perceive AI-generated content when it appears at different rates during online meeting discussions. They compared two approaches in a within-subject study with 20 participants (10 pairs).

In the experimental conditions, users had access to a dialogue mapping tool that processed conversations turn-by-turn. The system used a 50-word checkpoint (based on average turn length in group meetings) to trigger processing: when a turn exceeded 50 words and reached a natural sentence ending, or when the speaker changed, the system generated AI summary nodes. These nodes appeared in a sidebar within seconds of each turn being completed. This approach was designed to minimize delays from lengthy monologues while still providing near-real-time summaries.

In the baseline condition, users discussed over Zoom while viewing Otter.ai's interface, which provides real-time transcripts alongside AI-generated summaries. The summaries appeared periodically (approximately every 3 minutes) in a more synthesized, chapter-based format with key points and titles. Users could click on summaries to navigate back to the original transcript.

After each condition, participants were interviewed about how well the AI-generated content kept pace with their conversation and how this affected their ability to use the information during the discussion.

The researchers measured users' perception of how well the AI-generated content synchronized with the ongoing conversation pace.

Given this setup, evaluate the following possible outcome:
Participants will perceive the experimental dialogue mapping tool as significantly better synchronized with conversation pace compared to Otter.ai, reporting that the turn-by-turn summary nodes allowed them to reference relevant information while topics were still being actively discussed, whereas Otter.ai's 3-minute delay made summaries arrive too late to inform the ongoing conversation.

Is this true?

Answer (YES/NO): YES